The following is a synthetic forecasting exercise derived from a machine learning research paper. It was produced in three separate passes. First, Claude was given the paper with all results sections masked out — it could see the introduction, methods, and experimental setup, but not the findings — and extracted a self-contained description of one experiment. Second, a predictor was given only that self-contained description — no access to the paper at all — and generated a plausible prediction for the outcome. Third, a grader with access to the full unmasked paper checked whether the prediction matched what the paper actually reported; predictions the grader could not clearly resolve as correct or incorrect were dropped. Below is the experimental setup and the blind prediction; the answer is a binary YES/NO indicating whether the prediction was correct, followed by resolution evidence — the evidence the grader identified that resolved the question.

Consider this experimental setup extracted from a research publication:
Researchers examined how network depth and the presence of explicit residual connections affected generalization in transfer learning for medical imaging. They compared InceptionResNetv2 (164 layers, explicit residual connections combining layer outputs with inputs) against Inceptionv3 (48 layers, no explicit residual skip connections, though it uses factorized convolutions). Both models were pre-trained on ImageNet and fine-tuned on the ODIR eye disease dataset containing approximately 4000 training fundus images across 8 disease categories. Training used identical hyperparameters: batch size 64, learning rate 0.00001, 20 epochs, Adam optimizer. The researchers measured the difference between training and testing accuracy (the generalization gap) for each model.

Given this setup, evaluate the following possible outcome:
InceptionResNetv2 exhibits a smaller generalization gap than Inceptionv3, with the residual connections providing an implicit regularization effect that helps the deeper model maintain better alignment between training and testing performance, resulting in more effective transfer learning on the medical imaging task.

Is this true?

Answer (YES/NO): YES